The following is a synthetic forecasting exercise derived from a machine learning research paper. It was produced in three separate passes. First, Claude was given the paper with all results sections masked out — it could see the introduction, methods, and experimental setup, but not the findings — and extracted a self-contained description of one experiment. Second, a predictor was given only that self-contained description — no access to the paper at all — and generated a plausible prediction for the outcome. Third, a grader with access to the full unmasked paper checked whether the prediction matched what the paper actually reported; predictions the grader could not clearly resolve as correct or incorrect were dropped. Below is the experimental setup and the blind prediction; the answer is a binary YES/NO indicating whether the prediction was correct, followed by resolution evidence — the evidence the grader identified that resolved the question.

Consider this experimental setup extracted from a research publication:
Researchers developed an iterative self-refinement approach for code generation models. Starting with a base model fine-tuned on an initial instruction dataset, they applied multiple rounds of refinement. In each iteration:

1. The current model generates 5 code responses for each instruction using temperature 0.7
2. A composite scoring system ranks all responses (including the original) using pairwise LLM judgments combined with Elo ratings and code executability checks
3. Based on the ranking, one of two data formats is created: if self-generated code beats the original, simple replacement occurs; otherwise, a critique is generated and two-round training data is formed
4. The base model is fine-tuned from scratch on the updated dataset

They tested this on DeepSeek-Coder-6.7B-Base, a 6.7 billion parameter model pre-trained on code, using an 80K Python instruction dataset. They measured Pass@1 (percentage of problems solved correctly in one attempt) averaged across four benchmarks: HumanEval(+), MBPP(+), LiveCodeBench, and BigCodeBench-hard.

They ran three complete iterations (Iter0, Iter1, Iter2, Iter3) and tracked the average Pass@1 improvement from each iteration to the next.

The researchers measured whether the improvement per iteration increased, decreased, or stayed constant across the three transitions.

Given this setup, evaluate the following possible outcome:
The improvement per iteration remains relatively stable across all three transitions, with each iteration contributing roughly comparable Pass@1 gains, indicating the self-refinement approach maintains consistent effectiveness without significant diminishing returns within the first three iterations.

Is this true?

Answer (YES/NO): NO